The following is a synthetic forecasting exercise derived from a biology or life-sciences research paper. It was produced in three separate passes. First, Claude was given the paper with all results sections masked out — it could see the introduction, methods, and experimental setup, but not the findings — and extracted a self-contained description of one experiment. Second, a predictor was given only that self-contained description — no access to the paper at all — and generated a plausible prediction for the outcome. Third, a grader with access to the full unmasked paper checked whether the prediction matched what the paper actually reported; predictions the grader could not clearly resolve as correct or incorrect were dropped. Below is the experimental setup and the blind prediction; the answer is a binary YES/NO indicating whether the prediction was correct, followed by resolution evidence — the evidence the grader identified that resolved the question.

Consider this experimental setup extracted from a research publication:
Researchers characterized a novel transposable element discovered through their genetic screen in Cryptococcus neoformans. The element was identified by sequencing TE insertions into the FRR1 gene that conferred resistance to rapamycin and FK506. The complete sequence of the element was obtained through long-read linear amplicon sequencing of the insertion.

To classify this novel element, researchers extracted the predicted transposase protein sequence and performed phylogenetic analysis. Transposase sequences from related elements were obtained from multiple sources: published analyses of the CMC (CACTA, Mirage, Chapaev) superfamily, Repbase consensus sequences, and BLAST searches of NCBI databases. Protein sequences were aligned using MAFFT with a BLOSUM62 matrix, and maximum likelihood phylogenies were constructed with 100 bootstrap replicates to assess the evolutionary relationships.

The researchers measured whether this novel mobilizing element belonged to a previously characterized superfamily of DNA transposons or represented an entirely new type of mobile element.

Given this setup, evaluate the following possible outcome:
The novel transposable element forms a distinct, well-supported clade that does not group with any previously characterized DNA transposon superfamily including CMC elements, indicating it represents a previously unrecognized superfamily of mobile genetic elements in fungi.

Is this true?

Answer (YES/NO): NO